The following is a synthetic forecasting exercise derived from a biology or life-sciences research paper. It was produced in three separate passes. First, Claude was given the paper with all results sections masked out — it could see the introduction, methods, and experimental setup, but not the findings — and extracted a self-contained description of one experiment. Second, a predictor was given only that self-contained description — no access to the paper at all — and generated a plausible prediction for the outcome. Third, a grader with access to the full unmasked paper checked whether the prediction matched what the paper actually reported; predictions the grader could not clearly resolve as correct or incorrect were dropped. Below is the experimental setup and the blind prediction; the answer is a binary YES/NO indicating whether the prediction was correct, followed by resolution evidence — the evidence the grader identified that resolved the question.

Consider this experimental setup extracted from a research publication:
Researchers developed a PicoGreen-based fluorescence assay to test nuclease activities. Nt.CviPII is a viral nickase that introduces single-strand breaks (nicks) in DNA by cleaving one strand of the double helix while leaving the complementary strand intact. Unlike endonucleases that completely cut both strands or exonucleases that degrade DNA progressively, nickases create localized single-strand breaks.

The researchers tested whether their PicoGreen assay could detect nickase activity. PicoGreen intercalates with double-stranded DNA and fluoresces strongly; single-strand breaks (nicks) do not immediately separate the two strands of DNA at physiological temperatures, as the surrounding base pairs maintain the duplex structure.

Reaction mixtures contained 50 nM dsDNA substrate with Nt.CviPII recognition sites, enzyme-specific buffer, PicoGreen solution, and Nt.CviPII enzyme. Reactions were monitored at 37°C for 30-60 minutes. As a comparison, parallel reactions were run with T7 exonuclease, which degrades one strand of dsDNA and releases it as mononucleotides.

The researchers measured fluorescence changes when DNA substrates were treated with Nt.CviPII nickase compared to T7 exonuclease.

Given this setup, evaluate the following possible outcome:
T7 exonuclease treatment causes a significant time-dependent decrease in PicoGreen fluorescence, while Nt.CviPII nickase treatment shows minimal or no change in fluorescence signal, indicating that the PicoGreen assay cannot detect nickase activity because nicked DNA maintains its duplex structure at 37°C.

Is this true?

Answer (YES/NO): YES